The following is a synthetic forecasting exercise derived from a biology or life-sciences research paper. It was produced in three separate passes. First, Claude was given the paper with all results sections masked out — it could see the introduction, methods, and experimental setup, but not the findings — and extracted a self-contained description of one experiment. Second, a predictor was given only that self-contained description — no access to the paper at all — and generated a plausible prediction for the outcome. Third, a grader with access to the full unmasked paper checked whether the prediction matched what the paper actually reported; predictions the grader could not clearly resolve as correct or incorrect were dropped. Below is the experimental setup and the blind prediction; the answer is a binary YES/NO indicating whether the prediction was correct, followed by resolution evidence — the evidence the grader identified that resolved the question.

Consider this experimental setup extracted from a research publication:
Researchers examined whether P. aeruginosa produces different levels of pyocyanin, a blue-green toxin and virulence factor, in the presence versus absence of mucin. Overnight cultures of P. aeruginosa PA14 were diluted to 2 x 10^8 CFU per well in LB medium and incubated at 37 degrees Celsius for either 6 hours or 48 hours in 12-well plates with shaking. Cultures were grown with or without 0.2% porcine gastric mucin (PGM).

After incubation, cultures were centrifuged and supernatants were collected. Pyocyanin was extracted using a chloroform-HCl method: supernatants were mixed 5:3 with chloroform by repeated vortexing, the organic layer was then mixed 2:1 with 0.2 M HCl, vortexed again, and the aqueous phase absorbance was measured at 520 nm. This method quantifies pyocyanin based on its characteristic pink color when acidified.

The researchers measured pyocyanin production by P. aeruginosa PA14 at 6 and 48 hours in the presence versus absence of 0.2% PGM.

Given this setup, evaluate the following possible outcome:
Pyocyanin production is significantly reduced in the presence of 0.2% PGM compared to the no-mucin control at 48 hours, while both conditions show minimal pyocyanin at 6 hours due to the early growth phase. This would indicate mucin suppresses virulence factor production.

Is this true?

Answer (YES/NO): NO